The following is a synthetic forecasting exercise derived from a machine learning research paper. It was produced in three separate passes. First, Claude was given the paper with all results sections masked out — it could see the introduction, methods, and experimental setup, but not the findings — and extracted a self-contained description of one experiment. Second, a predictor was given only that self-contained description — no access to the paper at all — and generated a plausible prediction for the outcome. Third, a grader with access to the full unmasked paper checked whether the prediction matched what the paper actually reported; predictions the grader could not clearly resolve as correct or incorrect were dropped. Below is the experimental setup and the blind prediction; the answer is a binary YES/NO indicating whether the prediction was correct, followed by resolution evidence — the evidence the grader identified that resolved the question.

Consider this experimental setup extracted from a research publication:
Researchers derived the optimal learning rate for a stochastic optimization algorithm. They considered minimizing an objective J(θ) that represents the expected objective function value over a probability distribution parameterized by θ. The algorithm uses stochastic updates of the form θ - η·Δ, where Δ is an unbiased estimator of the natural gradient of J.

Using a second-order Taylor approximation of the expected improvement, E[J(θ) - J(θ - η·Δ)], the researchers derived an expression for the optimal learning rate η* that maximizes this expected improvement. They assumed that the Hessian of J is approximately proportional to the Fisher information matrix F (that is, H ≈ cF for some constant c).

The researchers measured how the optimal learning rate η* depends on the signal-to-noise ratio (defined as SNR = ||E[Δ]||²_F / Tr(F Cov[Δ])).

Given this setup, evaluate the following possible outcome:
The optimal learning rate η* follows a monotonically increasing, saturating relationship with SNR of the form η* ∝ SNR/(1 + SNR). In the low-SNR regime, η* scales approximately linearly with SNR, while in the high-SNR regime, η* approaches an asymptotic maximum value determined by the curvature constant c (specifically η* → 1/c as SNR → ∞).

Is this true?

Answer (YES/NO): YES